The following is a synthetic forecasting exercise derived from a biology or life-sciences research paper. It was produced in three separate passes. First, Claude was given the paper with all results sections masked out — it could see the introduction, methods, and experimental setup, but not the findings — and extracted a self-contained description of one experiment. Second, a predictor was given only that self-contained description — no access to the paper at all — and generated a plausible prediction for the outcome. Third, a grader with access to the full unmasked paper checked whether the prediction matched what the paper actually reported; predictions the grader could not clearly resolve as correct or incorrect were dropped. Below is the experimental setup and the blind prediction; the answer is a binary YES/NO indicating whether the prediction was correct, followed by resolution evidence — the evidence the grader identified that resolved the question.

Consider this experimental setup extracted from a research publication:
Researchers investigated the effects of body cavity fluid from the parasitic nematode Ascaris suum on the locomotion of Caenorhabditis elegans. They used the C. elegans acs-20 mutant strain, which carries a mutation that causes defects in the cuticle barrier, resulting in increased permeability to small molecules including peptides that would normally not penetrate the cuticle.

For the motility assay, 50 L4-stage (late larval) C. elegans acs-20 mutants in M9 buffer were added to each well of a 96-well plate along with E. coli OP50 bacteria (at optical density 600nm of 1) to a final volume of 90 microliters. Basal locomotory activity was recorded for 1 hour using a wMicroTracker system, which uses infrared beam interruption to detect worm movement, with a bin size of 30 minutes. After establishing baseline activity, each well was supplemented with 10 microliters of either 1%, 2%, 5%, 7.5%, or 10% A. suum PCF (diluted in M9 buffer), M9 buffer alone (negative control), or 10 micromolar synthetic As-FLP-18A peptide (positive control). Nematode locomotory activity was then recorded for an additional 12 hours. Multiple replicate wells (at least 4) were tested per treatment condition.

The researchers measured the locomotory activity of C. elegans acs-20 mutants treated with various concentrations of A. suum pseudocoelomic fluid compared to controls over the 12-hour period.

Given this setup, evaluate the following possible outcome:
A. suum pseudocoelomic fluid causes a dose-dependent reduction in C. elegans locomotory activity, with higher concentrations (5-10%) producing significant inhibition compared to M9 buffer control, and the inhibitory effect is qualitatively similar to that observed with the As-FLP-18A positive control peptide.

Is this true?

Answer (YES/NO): YES